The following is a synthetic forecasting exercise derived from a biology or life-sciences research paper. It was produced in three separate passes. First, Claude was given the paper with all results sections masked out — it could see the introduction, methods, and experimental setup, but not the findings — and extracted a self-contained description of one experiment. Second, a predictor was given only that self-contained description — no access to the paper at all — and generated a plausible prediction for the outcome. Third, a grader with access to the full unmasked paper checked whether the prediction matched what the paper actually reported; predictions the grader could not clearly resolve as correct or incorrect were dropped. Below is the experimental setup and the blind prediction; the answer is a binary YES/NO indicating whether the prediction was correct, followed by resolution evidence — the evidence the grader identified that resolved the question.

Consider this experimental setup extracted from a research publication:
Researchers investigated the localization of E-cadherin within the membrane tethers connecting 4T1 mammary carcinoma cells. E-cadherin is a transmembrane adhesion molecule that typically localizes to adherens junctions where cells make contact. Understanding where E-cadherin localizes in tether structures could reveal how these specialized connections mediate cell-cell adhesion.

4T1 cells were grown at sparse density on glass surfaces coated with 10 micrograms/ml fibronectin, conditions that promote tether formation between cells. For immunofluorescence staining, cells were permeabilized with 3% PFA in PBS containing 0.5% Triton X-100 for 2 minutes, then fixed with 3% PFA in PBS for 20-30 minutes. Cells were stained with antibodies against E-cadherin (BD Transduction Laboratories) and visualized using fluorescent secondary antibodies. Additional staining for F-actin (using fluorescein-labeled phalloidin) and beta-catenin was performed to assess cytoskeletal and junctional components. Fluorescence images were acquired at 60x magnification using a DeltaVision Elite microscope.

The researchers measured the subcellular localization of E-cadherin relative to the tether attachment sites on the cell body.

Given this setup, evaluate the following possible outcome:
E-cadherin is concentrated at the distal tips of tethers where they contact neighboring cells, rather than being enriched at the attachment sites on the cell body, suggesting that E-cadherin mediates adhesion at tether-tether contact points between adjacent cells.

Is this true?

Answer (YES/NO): NO